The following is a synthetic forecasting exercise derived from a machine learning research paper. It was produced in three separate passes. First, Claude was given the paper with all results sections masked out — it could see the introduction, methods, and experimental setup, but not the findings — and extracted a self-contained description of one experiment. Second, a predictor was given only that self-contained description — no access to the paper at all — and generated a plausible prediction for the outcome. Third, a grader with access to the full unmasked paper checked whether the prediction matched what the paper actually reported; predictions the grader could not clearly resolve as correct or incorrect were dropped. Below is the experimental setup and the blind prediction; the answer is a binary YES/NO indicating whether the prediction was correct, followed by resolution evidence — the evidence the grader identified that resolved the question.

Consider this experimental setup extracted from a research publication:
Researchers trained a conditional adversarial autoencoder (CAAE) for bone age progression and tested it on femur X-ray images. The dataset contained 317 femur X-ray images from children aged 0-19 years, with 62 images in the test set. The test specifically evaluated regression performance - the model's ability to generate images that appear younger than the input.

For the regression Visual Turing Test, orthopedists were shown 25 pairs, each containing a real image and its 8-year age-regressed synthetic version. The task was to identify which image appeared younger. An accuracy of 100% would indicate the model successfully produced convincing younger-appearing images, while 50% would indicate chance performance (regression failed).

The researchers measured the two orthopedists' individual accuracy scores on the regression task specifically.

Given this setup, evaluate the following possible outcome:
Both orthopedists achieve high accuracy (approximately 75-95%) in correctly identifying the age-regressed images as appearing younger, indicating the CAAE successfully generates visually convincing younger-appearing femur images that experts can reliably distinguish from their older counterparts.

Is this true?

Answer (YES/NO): YES